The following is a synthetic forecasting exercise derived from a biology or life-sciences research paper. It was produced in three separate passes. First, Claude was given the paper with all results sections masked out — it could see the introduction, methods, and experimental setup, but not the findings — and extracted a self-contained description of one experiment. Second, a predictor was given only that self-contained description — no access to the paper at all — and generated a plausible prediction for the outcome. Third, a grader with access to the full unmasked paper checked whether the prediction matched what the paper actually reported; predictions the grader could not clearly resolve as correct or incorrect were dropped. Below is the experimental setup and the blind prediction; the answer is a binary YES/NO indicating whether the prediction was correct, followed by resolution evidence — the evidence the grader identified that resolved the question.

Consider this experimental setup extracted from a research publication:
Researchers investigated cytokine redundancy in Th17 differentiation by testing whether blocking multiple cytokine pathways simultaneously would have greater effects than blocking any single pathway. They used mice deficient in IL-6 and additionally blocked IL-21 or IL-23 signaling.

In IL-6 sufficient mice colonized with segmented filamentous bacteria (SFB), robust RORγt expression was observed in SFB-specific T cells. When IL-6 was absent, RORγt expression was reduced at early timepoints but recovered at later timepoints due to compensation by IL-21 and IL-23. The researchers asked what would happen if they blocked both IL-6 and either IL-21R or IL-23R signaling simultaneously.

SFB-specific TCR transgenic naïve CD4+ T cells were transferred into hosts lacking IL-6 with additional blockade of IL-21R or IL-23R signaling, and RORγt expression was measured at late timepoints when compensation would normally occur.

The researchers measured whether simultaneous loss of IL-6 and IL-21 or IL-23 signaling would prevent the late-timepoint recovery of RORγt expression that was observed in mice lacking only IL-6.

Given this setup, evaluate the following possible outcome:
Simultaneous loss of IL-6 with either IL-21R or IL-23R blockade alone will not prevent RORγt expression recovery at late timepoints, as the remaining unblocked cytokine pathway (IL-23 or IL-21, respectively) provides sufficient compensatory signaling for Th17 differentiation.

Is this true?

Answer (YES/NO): NO